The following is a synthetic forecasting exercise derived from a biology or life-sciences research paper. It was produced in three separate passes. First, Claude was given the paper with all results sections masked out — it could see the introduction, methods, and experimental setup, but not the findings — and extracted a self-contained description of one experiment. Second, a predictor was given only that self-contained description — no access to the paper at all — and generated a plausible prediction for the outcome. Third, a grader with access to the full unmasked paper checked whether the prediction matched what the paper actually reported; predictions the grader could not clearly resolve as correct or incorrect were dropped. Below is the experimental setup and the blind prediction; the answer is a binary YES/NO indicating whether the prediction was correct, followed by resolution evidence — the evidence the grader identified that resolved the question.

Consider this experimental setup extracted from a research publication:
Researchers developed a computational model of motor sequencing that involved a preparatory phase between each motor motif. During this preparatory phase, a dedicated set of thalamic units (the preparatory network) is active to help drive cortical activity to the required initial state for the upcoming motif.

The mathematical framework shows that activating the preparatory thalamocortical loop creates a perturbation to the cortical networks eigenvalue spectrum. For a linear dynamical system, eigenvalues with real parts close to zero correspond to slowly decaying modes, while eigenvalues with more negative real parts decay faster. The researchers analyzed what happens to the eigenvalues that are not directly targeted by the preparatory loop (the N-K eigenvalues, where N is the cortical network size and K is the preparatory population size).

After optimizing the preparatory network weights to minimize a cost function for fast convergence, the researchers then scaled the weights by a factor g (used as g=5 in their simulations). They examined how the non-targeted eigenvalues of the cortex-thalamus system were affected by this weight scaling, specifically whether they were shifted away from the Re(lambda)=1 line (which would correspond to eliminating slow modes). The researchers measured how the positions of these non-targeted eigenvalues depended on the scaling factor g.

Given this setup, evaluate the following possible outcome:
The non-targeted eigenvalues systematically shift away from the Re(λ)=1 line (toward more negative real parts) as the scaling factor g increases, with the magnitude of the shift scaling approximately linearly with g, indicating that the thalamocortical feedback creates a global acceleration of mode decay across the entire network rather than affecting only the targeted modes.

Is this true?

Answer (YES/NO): NO